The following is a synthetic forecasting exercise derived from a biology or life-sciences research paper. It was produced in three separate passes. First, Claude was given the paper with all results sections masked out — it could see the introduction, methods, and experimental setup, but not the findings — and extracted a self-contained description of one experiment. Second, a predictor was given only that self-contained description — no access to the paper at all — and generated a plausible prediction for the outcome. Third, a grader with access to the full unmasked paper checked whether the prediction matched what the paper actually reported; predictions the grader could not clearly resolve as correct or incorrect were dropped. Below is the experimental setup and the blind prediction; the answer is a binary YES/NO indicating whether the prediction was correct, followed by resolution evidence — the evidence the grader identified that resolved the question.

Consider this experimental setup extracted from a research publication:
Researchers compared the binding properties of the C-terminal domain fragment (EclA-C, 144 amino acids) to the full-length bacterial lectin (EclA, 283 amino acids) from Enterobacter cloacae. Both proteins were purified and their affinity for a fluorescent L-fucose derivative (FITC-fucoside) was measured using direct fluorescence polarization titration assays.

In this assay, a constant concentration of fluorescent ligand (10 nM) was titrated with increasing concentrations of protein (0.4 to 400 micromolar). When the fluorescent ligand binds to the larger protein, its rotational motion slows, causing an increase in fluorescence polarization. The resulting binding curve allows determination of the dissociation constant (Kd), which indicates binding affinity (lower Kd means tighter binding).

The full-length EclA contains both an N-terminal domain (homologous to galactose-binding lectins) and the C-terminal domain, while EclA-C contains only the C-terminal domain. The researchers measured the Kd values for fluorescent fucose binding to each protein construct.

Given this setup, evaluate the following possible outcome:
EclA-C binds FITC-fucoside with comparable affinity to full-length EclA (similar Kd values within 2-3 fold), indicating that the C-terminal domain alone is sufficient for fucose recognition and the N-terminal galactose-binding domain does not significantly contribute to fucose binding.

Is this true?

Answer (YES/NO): YES